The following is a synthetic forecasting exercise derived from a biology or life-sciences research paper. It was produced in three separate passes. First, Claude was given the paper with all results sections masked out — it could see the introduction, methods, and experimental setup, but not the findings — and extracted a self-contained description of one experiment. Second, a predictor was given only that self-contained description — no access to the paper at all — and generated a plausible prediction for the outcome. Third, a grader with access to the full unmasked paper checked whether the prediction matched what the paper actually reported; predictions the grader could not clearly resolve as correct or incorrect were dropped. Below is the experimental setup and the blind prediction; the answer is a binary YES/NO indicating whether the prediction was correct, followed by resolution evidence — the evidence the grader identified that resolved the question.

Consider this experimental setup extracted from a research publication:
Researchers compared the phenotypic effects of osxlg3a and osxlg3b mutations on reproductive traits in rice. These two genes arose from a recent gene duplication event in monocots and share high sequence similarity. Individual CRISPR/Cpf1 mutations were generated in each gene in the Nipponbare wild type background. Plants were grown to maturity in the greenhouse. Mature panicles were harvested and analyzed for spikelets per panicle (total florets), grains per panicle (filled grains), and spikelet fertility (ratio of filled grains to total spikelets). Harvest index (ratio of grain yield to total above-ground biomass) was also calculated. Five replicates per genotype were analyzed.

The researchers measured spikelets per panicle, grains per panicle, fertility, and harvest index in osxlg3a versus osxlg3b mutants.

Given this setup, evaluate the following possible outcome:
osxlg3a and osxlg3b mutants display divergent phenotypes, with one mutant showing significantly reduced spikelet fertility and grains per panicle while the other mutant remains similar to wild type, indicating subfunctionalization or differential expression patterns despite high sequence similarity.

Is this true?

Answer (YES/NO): NO